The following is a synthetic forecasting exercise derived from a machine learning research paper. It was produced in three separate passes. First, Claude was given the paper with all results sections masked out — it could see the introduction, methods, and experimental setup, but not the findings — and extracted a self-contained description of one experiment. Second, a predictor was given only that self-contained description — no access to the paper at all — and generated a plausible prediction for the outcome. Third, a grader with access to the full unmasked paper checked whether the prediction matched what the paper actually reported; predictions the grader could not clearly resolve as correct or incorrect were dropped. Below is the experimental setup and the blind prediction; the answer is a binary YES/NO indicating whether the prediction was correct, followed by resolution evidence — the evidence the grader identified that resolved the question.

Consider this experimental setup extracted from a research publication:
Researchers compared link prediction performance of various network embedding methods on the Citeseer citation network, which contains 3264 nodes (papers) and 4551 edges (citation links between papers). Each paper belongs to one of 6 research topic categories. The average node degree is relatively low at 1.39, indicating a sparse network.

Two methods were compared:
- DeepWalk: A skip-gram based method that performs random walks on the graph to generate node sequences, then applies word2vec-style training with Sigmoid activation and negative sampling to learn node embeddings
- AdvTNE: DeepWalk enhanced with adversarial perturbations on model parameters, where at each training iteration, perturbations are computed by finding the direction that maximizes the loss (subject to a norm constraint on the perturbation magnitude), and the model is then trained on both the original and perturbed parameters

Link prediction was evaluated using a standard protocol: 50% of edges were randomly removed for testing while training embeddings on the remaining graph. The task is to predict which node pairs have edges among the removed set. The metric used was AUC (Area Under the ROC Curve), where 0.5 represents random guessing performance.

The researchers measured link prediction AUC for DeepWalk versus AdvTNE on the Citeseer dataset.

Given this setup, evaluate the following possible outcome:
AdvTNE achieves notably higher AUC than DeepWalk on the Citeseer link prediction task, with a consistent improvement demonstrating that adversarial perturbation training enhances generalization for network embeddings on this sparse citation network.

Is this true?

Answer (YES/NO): NO